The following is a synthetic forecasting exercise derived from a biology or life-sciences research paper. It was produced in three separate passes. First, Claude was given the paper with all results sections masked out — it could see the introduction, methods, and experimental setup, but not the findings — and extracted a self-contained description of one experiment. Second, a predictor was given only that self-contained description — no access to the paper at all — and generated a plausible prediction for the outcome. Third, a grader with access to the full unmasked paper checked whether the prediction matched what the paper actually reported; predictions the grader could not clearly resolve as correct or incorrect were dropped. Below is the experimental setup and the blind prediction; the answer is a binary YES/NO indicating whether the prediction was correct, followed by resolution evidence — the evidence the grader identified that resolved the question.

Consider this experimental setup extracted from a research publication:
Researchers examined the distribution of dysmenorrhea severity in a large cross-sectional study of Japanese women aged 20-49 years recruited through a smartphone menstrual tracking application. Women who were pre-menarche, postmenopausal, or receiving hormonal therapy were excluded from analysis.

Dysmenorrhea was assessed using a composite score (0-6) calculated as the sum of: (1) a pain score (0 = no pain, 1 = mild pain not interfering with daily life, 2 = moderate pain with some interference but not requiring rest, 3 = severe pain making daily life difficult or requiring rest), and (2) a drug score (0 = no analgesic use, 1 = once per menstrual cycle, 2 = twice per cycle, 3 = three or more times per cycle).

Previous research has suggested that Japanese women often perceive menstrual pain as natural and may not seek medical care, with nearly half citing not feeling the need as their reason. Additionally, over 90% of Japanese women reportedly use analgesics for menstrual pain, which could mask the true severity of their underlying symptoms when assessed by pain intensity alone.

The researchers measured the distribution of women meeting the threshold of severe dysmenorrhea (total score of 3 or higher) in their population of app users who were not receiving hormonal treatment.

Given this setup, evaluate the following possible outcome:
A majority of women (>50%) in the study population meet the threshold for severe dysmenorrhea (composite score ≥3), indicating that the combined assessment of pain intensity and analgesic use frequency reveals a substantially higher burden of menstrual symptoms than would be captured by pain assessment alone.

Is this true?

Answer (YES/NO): NO